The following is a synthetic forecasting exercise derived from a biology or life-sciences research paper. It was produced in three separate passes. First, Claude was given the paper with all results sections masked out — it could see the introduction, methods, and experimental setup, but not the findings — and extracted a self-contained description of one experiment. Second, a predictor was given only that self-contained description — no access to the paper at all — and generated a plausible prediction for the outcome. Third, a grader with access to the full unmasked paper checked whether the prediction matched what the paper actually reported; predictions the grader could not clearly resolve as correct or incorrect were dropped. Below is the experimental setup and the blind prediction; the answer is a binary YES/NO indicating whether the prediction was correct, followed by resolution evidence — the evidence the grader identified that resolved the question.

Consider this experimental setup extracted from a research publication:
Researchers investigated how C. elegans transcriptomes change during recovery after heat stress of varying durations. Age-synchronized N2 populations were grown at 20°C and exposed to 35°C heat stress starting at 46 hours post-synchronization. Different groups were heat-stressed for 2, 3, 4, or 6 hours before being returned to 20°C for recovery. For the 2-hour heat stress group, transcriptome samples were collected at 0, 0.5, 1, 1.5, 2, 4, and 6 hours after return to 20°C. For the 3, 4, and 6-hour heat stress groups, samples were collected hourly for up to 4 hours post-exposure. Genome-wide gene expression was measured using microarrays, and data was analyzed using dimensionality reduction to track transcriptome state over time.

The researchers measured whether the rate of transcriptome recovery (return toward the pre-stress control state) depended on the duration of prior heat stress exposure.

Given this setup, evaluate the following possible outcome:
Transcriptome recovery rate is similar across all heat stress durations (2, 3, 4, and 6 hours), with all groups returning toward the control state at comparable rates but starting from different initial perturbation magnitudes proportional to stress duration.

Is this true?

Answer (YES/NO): NO